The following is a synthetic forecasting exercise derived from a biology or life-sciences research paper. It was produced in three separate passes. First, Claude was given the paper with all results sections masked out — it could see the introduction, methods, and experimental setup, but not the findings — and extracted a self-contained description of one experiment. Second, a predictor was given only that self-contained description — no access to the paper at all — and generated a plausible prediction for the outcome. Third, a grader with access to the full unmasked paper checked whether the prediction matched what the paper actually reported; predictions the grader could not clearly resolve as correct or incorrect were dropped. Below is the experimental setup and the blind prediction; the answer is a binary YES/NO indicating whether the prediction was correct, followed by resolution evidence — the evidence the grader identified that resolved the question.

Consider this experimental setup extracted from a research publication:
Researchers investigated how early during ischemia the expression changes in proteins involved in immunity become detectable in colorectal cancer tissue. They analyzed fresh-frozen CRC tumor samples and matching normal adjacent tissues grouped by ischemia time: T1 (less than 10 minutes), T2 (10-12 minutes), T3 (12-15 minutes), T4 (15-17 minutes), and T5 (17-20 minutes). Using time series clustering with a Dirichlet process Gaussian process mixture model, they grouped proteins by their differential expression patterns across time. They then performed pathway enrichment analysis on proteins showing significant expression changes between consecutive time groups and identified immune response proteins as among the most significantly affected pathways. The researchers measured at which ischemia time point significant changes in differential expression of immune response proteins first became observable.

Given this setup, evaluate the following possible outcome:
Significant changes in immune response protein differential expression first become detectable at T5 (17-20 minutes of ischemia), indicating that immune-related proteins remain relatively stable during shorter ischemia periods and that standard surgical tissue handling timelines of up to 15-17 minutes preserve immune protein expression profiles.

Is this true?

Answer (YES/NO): NO